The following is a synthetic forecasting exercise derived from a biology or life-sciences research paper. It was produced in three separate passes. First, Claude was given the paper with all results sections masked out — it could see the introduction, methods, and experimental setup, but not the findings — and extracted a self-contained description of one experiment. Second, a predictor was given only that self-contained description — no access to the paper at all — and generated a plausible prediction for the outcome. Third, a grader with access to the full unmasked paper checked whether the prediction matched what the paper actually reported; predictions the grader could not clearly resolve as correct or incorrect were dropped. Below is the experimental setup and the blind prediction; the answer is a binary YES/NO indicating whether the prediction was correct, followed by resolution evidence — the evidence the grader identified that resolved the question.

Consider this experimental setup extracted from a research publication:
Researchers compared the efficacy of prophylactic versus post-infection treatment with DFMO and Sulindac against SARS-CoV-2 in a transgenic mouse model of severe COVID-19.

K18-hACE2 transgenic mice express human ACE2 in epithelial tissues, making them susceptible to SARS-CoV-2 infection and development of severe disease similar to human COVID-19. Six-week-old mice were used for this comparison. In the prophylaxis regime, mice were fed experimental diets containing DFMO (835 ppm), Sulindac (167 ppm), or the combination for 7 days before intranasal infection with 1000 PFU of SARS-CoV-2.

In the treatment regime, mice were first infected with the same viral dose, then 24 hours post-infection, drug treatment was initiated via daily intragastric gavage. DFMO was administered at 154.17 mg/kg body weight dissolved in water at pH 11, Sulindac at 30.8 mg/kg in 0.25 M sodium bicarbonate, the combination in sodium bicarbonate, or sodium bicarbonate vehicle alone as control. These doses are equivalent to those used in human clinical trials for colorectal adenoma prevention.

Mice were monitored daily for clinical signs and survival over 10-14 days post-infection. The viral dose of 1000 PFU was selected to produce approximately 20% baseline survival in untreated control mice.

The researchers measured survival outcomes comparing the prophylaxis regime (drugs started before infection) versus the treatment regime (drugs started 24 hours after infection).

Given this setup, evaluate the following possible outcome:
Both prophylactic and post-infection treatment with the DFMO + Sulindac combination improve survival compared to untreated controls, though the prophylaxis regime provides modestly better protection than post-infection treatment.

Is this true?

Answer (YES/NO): NO